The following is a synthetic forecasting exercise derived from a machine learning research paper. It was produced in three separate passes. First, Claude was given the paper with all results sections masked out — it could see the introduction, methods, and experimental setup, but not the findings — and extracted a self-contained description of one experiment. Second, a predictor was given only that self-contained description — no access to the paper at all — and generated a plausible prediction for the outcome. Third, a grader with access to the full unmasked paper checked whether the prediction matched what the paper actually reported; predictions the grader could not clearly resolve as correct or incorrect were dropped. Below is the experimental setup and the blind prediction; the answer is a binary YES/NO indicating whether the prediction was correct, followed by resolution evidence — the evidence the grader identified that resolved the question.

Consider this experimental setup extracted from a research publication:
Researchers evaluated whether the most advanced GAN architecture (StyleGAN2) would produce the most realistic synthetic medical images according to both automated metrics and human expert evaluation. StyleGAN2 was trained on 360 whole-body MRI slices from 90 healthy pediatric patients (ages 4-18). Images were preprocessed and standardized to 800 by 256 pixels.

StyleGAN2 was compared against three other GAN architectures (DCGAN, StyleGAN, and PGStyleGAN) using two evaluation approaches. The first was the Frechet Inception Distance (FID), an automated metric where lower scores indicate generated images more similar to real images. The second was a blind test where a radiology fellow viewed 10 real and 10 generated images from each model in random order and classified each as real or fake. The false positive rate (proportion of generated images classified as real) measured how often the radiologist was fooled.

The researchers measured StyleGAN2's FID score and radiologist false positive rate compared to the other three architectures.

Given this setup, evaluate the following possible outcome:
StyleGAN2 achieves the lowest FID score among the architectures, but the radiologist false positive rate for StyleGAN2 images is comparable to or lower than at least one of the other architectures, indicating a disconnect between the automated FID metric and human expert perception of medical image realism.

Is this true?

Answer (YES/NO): NO